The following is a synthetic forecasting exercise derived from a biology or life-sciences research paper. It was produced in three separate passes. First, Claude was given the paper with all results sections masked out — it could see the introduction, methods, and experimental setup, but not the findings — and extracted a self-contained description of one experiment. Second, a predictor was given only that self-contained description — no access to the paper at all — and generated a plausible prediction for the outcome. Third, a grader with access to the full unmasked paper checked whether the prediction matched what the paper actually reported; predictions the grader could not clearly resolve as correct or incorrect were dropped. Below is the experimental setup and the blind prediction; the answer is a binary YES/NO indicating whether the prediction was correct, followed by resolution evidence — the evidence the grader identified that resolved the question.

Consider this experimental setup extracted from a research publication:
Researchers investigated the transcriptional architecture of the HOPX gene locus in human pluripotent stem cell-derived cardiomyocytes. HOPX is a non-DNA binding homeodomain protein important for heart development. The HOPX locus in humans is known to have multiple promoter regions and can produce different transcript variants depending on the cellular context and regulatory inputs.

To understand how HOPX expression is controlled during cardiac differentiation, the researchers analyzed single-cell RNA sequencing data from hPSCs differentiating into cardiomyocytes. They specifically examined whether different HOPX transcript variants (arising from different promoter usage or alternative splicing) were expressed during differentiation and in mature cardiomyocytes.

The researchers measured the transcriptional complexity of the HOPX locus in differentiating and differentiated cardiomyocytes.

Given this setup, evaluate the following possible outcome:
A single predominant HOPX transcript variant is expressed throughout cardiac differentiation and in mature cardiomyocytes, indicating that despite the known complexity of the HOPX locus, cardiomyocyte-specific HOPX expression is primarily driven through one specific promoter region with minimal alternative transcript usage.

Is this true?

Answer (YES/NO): NO